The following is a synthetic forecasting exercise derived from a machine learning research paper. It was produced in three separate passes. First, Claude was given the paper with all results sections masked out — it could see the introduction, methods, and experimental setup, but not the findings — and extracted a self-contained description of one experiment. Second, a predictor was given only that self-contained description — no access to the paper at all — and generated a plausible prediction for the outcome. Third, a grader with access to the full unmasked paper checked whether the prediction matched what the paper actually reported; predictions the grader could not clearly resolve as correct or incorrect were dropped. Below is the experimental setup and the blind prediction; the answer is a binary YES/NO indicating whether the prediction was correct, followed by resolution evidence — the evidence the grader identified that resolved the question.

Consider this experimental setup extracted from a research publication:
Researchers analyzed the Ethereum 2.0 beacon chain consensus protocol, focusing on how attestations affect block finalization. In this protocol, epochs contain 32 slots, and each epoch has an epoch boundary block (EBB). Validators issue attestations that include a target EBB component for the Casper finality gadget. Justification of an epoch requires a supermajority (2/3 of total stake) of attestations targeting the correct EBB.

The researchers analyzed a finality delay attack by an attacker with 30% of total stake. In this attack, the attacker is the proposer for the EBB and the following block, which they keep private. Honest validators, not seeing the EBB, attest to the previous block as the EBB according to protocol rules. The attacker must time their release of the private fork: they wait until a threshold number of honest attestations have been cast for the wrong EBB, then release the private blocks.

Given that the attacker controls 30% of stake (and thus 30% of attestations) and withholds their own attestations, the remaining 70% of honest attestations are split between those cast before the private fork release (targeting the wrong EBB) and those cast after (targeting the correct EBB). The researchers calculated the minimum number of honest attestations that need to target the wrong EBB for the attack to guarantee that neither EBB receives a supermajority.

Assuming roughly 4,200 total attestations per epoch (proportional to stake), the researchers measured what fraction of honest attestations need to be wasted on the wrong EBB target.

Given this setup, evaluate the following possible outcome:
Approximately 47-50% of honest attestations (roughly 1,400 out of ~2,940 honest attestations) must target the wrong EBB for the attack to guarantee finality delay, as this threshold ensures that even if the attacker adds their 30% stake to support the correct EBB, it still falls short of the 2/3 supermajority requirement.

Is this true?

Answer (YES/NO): NO